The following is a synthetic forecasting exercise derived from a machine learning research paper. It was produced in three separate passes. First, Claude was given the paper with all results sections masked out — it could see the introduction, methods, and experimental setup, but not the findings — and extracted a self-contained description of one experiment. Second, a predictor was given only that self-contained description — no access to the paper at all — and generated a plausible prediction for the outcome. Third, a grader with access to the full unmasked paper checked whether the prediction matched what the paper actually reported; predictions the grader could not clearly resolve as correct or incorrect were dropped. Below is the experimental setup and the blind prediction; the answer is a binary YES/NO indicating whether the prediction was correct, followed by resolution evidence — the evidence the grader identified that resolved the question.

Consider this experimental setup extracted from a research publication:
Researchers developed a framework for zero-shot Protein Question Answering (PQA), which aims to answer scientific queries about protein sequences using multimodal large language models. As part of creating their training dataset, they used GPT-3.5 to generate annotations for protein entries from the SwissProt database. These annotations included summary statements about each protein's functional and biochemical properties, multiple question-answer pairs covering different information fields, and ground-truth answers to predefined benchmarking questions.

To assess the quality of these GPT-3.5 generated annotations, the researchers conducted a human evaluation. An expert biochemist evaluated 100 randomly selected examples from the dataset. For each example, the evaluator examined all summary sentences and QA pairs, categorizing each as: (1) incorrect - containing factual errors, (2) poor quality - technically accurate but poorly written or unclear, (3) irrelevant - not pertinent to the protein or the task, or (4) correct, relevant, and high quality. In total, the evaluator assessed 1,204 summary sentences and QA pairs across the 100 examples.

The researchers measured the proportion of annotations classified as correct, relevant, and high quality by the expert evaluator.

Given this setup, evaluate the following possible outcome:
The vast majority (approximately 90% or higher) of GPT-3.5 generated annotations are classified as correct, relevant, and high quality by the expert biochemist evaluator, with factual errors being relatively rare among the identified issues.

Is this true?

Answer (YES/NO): YES